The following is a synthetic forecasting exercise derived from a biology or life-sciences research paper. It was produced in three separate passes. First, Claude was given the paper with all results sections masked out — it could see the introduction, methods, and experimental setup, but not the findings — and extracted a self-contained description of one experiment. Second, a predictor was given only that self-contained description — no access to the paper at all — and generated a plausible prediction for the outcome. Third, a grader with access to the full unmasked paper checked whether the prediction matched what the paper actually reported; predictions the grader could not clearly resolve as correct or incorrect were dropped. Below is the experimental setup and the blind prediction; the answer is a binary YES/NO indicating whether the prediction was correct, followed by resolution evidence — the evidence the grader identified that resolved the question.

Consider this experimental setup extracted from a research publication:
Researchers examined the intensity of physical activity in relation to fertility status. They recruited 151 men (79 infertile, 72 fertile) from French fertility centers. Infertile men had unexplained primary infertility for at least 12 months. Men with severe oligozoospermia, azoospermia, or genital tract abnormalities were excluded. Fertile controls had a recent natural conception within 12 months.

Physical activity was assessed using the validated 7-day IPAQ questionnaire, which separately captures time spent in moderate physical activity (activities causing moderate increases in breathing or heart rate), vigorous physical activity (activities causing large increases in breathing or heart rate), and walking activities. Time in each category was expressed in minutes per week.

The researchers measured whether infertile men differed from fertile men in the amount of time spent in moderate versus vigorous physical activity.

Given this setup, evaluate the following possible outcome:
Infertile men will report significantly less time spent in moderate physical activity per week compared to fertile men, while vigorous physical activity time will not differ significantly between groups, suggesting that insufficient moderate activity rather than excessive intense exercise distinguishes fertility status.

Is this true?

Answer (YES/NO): NO